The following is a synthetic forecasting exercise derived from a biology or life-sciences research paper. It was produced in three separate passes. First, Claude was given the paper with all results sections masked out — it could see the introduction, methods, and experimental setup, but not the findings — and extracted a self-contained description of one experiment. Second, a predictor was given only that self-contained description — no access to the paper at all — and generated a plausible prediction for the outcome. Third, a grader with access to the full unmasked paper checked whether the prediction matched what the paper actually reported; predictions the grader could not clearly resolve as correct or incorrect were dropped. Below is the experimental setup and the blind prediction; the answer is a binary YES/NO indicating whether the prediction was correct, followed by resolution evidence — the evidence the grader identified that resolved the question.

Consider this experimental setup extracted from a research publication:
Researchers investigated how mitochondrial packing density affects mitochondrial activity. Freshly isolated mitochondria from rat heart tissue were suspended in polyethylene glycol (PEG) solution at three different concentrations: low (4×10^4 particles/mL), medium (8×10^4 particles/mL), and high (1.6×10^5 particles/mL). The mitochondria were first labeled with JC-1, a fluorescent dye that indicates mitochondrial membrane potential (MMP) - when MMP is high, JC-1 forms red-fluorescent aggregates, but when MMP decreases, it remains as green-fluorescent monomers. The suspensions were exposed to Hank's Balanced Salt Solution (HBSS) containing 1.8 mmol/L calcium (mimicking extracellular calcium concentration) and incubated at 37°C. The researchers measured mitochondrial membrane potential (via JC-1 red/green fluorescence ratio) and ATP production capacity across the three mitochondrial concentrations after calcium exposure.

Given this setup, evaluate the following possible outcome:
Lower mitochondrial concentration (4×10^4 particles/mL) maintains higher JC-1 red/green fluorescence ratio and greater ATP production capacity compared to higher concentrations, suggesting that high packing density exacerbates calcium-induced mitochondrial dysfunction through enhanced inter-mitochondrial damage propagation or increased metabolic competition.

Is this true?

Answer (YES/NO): NO